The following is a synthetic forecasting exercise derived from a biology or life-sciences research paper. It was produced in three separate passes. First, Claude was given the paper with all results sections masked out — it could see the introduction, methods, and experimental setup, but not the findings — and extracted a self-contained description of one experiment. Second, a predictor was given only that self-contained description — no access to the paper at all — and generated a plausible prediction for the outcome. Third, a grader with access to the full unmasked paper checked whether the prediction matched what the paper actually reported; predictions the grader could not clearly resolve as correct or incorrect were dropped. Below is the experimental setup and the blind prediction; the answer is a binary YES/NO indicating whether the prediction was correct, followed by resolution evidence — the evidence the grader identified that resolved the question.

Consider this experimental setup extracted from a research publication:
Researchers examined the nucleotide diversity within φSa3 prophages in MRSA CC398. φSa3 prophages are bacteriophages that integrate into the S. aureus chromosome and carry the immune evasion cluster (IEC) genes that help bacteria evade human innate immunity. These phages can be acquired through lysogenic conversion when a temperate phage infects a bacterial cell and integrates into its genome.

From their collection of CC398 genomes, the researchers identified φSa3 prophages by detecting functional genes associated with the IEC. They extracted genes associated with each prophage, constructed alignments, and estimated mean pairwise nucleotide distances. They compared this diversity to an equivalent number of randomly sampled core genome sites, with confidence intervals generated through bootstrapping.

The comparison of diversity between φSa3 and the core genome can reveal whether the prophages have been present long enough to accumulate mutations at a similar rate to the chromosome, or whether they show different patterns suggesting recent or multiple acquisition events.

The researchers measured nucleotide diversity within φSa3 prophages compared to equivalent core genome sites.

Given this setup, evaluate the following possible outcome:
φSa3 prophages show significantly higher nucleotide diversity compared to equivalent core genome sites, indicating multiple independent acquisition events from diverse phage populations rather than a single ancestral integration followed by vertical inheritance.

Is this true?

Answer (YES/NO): YES